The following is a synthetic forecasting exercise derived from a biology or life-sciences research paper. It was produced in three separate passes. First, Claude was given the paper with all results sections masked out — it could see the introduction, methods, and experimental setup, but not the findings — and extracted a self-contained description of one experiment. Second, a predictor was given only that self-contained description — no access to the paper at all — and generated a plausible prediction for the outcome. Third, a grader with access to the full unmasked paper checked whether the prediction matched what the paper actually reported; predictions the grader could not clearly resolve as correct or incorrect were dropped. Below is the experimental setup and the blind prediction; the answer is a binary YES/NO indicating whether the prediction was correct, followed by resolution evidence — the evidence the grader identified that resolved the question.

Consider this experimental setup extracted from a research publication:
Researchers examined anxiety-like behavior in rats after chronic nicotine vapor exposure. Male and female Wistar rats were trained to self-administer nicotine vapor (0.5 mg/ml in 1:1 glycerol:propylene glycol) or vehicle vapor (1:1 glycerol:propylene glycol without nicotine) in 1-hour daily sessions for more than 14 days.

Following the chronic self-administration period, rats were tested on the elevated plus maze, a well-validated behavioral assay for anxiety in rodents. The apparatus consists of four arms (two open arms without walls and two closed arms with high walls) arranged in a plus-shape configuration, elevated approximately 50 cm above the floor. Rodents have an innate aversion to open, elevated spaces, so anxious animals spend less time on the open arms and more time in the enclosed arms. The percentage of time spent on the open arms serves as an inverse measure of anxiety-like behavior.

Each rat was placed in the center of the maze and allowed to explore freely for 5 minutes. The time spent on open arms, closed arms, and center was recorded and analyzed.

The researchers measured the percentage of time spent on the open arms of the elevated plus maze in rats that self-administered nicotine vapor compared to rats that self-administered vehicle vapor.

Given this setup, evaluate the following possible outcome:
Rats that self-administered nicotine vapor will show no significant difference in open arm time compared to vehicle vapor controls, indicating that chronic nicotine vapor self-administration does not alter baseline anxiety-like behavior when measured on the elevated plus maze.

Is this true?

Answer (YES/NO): NO